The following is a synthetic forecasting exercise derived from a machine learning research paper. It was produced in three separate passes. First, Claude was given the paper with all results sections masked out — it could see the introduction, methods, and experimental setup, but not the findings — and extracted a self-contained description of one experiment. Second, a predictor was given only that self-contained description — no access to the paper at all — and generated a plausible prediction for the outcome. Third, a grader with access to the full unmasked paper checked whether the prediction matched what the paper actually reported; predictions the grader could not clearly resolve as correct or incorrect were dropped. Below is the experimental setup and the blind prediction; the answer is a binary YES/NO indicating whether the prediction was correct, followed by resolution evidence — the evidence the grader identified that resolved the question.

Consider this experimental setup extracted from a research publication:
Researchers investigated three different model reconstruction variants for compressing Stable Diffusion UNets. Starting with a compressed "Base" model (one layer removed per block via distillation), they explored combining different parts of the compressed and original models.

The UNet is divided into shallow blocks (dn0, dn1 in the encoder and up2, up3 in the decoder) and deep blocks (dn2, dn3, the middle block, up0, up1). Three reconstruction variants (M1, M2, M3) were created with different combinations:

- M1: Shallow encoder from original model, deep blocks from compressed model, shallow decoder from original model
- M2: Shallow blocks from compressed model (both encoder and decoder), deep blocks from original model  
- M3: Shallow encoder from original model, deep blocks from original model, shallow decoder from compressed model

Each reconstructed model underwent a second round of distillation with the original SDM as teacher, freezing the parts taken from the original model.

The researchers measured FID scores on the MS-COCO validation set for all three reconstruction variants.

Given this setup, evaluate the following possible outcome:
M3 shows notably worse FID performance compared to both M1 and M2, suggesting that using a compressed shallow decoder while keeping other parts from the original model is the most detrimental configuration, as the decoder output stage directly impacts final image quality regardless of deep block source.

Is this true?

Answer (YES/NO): NO